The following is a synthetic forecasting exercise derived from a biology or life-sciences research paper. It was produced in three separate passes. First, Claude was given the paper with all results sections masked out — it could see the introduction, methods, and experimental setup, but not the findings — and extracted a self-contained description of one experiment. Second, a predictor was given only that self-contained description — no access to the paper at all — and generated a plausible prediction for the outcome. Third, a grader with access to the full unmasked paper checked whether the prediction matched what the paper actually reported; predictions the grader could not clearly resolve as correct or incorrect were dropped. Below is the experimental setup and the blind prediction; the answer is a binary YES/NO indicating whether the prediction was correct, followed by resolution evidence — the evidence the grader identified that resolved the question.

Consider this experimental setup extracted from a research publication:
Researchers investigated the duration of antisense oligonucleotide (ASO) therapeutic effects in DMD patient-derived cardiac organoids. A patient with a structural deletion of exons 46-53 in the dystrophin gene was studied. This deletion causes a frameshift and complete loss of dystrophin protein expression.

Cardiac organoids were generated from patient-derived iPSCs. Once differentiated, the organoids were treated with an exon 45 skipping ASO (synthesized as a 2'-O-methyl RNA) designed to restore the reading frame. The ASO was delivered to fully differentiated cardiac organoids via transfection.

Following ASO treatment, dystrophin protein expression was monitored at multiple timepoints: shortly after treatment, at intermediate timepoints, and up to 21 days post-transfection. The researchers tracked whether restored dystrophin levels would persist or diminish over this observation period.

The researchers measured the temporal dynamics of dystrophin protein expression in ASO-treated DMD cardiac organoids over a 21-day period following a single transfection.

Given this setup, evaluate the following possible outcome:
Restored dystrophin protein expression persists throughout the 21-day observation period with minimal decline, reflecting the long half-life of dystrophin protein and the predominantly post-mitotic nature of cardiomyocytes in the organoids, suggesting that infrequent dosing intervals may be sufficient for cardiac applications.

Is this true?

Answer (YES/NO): YES